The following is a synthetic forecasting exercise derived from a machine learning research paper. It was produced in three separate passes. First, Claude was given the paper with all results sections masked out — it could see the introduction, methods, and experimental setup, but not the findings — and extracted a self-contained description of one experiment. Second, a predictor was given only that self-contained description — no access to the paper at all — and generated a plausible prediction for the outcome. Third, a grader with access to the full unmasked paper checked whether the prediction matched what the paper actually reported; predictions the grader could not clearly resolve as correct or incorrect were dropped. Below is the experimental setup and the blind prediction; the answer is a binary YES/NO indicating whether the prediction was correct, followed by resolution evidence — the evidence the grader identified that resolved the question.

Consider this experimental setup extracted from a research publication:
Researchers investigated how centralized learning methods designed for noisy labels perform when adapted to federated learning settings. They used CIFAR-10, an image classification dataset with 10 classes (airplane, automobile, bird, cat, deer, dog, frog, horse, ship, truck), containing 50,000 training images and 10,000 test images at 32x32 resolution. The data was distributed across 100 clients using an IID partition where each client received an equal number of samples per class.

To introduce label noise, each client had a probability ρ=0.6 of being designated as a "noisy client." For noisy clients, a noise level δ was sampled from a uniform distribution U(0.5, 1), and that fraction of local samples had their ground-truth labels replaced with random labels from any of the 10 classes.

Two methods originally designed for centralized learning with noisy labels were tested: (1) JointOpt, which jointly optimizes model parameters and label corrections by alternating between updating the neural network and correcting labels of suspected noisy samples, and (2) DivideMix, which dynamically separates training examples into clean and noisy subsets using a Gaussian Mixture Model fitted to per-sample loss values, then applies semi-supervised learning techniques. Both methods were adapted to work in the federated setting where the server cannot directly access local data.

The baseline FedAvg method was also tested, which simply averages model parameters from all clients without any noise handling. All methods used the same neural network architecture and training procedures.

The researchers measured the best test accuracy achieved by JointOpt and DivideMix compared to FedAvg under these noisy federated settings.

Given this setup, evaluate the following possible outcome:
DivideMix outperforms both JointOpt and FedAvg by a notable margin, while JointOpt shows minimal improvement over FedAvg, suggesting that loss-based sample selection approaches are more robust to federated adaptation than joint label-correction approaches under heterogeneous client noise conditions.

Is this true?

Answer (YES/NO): NO